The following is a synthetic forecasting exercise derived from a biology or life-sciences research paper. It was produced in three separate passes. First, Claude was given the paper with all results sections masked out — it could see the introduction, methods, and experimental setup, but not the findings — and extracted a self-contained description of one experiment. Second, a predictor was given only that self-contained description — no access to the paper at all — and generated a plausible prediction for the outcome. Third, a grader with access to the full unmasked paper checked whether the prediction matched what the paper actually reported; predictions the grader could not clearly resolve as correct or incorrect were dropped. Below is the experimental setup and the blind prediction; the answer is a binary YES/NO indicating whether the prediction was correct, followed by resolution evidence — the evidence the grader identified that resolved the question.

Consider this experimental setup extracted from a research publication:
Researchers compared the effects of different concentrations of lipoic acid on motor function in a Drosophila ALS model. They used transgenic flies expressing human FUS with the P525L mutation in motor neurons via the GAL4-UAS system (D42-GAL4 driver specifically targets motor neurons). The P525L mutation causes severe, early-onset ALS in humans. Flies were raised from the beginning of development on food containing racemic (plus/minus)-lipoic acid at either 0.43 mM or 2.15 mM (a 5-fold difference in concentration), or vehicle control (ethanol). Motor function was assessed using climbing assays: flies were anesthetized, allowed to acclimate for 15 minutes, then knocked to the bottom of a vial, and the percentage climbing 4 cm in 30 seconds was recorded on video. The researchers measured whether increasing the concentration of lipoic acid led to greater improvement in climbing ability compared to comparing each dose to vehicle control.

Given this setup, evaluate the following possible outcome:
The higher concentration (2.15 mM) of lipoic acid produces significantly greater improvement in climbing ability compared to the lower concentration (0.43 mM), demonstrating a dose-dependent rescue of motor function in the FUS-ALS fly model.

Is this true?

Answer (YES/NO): YES